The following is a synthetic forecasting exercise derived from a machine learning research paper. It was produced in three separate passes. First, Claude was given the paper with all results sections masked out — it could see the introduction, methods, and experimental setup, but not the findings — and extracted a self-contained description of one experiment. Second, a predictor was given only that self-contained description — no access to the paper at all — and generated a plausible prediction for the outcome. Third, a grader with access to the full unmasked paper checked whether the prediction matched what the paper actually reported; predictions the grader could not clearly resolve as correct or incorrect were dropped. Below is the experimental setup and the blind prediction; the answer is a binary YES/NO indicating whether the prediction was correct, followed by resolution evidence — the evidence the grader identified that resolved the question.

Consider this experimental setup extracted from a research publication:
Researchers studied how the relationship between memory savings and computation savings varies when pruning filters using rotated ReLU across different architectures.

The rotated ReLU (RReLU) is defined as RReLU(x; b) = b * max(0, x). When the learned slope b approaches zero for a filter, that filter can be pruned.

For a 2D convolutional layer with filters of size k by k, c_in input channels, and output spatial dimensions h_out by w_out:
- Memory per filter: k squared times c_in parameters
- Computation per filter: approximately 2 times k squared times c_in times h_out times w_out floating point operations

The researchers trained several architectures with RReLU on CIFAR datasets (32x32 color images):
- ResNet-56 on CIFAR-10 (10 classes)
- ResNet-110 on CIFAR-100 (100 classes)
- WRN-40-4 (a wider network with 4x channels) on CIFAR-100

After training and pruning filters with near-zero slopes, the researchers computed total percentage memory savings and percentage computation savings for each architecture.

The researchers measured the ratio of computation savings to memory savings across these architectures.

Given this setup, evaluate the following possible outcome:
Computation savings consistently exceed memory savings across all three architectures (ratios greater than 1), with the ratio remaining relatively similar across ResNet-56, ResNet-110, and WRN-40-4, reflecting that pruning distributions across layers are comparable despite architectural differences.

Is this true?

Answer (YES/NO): NO